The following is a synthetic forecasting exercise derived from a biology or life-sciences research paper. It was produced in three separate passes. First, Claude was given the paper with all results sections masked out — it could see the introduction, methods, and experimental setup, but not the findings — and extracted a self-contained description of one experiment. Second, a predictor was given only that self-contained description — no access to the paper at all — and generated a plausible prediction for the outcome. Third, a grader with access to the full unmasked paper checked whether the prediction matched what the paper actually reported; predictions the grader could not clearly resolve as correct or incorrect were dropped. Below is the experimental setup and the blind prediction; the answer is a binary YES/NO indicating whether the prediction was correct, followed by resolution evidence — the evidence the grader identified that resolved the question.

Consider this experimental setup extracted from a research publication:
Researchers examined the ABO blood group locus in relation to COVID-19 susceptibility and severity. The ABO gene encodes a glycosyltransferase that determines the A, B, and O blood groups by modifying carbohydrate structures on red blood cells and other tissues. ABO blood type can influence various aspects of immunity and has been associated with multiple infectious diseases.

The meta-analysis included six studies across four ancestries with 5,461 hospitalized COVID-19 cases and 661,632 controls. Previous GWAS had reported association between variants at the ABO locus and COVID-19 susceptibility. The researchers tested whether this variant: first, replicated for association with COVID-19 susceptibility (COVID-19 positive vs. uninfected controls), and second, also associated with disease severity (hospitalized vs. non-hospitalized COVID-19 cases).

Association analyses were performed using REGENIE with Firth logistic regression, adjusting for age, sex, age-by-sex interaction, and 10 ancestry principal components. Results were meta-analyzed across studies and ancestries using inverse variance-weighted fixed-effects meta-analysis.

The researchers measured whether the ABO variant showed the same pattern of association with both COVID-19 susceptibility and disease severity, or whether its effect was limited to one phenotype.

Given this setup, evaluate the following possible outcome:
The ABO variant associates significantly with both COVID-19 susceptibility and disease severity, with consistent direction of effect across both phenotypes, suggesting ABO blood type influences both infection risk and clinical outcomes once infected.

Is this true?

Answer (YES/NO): NO